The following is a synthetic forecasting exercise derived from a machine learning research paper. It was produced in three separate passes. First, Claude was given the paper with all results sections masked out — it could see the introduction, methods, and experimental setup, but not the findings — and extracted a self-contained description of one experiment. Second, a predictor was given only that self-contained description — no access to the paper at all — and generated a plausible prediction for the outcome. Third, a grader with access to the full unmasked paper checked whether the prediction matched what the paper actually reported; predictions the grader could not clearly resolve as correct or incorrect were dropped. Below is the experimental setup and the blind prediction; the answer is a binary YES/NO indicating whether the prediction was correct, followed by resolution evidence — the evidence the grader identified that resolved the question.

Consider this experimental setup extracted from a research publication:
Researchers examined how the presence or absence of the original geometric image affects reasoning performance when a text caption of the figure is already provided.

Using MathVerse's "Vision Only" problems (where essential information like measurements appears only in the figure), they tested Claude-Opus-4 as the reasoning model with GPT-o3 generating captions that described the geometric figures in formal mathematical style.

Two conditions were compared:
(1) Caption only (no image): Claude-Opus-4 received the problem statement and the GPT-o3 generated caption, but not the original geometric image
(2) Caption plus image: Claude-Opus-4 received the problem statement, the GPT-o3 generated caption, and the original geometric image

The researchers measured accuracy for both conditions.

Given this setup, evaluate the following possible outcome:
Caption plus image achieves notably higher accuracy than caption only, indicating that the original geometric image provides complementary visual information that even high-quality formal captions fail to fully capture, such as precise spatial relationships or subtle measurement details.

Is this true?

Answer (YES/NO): YES